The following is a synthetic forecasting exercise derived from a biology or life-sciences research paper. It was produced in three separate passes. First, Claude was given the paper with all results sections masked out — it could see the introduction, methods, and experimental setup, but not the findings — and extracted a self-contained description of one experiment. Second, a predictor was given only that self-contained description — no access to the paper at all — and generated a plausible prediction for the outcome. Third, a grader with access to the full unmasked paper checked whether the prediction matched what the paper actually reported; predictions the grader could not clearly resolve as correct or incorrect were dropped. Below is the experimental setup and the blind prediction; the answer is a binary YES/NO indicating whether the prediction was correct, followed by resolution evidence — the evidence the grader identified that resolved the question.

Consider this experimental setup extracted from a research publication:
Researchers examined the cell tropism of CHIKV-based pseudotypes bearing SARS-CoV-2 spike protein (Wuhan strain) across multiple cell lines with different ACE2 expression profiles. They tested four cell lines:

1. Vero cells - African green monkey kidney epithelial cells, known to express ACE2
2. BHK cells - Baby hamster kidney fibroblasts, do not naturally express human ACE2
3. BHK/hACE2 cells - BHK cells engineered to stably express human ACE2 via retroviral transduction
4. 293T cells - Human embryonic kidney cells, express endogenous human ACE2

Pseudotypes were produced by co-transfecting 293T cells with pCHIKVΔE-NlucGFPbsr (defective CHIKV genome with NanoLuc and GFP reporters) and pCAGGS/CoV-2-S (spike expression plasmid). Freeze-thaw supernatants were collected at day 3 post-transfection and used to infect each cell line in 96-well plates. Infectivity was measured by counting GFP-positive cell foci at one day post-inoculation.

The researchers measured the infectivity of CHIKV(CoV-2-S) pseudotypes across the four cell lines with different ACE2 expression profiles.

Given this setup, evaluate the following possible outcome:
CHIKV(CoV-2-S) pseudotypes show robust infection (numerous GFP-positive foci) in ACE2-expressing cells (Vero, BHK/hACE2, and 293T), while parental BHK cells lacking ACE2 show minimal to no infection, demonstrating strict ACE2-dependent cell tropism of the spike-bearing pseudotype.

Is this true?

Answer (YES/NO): NO